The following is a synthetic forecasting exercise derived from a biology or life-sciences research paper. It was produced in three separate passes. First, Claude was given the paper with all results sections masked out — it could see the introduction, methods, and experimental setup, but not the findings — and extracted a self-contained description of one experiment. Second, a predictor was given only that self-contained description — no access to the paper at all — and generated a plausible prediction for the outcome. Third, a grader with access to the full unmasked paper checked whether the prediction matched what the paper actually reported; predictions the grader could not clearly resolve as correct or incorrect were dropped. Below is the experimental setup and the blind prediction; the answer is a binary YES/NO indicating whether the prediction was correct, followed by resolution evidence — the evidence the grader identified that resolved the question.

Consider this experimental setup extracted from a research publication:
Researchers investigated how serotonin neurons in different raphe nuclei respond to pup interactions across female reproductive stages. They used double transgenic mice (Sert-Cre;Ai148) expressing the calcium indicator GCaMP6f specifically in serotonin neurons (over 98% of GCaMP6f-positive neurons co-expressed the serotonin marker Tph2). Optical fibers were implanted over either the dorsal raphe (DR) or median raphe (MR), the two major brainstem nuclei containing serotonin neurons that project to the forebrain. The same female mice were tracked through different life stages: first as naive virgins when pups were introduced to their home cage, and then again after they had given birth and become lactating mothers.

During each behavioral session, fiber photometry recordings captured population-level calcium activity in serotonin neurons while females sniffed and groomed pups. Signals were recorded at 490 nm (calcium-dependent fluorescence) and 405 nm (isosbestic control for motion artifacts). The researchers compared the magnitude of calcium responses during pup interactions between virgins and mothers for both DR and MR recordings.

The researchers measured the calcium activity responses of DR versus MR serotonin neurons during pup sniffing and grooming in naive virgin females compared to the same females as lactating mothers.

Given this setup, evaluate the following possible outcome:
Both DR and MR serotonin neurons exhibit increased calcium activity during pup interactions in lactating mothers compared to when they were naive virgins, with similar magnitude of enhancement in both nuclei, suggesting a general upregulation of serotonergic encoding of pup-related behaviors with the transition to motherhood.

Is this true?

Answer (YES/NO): NO